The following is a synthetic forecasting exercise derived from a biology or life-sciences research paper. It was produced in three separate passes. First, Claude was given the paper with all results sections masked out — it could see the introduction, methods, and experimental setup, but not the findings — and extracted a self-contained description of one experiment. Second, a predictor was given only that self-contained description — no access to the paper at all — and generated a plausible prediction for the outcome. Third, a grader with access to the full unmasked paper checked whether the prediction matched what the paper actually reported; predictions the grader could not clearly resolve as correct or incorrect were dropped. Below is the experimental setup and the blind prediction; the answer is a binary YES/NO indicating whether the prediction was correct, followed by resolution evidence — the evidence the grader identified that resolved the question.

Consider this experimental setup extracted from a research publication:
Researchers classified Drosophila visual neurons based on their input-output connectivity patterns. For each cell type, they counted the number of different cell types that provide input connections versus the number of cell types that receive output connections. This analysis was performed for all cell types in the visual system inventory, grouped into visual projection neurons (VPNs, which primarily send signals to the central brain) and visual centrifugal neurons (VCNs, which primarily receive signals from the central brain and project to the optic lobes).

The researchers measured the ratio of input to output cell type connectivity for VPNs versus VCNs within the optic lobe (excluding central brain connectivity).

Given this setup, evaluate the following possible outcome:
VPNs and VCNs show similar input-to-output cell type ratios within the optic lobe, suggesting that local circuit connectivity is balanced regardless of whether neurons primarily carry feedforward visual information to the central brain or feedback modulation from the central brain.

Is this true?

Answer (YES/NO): NO